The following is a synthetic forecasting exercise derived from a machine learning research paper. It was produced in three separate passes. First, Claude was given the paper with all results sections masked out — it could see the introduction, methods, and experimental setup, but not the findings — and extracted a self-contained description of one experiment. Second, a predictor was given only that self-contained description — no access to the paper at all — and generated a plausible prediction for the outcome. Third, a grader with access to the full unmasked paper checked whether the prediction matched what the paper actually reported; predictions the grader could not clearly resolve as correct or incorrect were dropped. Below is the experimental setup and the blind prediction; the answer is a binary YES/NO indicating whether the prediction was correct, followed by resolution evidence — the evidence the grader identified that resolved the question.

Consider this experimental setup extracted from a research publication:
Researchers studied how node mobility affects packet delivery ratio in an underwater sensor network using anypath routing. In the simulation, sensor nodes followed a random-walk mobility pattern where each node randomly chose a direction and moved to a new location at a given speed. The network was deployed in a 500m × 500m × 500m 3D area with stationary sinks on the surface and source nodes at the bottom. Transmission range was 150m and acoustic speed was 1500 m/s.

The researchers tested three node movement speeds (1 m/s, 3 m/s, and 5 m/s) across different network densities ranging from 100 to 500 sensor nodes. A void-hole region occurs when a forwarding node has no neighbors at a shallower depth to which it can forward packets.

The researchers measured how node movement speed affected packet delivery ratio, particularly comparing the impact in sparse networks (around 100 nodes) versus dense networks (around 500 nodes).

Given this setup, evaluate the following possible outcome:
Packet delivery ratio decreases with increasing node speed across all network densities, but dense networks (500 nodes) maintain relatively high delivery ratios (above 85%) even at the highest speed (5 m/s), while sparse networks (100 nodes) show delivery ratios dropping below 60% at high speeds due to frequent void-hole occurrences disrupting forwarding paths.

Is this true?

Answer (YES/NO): NO